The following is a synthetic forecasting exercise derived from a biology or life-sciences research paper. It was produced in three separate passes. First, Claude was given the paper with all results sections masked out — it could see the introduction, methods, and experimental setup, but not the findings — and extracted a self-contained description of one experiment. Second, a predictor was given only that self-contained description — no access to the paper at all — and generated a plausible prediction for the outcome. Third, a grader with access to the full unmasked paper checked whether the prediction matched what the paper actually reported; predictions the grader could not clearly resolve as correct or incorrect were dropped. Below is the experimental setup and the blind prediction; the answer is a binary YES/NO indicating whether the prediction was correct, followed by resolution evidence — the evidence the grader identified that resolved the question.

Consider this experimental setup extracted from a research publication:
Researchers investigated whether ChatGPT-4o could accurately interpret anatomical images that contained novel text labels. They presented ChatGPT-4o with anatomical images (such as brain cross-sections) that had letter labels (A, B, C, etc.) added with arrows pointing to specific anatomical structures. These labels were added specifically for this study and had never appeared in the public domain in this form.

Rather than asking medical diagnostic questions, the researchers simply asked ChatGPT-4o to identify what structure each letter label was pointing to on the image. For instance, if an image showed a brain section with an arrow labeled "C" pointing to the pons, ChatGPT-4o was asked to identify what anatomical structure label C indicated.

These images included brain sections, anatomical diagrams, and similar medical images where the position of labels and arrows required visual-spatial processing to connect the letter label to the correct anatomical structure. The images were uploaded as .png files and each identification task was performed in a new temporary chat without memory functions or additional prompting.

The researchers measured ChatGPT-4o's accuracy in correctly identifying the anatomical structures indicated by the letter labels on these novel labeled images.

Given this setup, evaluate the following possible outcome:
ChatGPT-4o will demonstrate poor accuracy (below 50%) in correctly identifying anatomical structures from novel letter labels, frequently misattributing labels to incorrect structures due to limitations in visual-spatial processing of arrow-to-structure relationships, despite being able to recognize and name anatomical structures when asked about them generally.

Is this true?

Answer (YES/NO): YES